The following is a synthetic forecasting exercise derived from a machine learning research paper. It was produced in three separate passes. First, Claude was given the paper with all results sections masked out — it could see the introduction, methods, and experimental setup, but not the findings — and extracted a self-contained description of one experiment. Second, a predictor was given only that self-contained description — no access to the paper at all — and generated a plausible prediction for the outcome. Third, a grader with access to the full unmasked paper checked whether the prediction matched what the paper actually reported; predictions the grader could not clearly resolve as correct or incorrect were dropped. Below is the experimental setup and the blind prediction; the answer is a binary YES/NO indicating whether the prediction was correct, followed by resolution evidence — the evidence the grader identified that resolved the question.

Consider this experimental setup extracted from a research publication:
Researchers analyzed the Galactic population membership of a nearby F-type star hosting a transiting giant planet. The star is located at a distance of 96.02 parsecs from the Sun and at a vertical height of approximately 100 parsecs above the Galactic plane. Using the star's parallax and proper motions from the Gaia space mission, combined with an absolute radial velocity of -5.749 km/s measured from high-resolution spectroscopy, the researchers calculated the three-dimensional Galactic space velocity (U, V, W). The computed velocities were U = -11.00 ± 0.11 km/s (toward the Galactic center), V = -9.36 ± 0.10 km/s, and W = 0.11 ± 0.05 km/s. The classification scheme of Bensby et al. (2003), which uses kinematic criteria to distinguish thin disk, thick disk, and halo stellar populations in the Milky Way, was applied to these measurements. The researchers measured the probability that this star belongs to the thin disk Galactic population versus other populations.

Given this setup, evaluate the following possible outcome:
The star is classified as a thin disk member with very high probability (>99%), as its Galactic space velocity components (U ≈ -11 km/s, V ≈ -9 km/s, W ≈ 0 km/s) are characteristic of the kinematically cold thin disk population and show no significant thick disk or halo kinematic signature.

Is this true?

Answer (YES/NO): YES